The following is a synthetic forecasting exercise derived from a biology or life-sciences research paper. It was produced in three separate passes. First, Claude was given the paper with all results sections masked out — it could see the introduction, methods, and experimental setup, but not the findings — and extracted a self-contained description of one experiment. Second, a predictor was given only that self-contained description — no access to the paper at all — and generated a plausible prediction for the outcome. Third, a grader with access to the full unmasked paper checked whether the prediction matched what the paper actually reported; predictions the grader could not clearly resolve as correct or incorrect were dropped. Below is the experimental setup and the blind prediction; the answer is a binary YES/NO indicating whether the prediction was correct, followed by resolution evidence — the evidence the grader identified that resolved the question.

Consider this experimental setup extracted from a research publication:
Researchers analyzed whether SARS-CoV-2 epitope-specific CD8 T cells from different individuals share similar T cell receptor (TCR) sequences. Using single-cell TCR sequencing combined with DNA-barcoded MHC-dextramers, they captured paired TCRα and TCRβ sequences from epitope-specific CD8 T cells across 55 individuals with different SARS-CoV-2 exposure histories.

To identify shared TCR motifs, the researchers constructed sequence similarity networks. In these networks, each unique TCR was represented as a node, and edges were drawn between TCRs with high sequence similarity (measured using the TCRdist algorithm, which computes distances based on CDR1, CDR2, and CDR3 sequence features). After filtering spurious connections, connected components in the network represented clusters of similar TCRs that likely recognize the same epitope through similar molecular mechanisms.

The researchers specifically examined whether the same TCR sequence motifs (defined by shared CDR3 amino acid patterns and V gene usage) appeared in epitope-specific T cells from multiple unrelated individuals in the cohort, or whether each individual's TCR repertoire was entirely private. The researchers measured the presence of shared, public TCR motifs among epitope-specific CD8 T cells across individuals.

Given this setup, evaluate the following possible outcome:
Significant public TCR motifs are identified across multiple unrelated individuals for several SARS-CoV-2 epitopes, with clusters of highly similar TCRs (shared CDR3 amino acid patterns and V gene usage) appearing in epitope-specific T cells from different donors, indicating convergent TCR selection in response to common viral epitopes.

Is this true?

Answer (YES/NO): YES